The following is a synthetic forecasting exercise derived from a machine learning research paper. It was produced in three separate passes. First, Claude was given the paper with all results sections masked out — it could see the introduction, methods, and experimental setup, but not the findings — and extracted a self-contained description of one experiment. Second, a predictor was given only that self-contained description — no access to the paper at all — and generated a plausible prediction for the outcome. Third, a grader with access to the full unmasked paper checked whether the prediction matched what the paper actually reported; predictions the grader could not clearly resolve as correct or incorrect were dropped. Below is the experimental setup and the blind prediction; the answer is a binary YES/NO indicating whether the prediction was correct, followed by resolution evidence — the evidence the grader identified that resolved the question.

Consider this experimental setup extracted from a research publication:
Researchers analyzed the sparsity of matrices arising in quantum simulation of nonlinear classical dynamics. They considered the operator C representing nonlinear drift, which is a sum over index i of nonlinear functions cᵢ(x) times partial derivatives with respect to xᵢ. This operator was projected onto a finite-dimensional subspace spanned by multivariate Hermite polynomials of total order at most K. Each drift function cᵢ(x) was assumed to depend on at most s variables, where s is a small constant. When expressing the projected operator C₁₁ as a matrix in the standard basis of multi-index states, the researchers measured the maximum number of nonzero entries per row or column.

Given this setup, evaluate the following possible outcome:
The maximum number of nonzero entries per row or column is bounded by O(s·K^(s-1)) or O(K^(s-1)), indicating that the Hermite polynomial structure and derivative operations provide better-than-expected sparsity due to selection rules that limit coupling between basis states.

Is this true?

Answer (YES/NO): NO